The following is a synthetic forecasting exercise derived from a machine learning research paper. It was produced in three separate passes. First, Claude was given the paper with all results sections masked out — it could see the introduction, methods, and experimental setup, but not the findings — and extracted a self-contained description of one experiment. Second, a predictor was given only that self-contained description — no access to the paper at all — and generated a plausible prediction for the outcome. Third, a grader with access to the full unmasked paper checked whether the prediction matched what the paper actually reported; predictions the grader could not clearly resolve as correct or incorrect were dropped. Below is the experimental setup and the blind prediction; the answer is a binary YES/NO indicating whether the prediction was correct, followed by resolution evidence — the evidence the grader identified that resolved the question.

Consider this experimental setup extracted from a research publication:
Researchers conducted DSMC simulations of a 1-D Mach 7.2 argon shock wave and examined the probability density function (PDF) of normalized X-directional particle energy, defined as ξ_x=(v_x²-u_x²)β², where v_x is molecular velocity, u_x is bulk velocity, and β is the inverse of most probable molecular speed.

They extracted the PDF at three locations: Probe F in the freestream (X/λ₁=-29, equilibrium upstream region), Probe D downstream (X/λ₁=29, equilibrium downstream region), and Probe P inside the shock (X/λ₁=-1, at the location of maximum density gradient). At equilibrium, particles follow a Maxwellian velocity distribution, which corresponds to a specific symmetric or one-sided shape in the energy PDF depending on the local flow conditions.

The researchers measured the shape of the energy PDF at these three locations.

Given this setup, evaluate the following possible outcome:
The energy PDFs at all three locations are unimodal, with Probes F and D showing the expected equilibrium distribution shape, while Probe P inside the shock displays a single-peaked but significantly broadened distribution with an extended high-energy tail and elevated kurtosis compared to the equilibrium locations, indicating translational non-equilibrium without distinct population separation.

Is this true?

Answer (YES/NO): NO